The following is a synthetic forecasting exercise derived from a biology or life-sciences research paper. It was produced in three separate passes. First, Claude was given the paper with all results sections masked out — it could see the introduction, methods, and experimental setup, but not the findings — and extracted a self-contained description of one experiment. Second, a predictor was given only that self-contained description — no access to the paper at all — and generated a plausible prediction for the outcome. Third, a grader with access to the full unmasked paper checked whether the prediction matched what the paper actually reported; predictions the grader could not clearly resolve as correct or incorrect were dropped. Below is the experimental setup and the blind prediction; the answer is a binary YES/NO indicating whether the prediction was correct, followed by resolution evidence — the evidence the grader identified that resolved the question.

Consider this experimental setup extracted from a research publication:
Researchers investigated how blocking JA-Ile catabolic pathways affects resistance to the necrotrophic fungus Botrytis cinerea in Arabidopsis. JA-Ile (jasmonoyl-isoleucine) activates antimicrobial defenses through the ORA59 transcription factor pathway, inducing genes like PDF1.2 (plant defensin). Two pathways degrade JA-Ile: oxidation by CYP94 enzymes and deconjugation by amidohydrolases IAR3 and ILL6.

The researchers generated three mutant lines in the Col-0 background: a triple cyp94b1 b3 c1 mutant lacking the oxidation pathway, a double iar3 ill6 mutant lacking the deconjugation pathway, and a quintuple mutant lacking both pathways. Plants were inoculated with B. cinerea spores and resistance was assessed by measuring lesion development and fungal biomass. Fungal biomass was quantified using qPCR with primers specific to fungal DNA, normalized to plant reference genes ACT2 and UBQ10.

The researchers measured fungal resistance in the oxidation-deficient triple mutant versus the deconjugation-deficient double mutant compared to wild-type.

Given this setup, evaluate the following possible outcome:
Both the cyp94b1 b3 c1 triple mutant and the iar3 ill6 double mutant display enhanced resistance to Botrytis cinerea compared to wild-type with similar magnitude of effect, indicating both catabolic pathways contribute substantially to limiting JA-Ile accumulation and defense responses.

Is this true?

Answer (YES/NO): NO